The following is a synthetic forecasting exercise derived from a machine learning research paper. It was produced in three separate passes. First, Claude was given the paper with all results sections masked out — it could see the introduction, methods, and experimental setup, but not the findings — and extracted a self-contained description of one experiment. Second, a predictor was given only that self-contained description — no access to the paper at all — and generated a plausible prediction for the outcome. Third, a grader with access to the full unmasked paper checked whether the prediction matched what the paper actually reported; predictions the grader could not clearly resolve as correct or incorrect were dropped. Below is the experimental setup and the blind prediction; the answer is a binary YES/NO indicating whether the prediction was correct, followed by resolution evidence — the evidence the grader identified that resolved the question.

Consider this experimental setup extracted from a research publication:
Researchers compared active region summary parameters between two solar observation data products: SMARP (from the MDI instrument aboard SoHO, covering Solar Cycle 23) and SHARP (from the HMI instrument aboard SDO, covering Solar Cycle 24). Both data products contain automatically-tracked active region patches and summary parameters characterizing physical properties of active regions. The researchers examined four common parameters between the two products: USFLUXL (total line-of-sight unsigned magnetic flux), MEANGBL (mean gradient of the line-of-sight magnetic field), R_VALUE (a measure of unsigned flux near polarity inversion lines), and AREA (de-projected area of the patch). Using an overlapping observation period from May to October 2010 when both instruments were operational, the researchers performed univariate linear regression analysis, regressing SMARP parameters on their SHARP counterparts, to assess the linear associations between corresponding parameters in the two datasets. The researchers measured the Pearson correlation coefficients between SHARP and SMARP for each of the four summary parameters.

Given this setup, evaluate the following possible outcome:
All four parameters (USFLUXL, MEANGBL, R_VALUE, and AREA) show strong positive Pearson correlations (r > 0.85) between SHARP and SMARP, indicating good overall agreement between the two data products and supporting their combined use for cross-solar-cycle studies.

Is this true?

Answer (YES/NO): NO